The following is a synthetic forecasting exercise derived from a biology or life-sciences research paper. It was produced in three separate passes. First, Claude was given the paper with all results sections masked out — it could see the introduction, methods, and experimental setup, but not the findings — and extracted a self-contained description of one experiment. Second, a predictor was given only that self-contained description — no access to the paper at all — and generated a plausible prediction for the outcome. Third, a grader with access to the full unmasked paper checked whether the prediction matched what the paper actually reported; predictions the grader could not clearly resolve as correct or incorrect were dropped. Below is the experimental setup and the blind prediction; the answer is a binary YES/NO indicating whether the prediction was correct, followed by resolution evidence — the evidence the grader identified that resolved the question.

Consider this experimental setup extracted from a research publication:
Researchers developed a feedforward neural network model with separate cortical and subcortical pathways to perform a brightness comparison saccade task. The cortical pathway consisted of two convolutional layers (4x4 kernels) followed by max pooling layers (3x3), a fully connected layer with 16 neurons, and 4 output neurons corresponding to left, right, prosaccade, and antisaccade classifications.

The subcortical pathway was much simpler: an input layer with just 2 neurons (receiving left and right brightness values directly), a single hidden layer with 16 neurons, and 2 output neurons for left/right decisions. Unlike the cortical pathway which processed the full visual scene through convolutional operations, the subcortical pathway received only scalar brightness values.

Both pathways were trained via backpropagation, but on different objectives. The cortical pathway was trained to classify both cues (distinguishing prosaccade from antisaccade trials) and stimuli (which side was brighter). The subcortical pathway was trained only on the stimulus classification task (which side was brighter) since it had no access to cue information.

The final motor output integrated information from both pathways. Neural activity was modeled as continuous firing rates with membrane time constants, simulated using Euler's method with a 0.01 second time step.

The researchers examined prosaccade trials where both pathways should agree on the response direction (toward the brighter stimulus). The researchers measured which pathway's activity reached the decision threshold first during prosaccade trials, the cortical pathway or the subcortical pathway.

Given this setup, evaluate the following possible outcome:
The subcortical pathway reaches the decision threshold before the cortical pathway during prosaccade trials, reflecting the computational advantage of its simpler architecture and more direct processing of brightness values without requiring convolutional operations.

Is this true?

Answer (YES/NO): YES